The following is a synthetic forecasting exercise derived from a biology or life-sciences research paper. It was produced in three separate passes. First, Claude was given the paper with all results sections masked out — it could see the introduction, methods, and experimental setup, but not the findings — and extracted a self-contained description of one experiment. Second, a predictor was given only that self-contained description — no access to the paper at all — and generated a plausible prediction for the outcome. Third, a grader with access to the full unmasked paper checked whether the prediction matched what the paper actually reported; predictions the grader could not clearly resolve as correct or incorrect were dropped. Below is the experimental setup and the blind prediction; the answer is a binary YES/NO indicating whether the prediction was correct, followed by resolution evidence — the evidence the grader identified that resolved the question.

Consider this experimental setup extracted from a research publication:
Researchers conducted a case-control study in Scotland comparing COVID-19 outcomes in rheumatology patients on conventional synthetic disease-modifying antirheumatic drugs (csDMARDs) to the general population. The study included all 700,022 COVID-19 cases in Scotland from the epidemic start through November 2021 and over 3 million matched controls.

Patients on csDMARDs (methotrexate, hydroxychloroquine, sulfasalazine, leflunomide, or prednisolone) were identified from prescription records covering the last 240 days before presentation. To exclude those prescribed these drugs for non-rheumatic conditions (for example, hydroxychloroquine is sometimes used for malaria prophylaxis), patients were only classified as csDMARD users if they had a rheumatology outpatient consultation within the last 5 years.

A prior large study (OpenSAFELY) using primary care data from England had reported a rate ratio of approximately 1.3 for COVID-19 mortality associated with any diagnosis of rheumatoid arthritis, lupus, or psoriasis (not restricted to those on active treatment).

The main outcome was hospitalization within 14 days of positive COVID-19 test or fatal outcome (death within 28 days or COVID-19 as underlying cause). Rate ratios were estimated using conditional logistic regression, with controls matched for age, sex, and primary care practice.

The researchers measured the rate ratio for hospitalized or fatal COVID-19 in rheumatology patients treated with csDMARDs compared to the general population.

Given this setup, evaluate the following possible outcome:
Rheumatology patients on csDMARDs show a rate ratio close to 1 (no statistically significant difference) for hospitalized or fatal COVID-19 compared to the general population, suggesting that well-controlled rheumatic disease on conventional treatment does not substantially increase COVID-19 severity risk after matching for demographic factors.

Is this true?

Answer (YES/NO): NO